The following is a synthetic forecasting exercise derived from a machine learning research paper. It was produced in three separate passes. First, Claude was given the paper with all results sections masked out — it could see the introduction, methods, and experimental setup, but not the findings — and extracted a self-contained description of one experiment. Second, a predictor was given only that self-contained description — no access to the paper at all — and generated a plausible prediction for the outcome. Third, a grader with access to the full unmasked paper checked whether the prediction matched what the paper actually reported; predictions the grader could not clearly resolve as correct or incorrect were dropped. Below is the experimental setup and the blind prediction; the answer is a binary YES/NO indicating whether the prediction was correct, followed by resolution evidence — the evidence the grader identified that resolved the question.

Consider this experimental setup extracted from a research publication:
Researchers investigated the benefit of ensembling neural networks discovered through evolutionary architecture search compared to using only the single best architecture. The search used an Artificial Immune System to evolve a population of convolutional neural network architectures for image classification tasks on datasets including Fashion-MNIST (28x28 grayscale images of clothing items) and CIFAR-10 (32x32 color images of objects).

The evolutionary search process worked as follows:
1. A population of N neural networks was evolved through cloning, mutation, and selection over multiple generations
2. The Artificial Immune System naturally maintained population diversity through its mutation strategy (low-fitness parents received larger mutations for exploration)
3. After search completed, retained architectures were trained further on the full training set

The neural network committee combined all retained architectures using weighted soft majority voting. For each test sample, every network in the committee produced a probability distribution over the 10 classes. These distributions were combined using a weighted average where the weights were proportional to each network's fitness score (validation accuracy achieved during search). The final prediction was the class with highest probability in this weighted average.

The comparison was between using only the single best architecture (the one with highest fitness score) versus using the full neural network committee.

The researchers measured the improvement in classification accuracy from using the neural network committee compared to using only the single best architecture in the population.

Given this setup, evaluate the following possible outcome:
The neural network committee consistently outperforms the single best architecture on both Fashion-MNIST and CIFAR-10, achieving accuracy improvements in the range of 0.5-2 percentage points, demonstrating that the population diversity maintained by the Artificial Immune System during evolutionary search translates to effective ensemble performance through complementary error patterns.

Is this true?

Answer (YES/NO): YES